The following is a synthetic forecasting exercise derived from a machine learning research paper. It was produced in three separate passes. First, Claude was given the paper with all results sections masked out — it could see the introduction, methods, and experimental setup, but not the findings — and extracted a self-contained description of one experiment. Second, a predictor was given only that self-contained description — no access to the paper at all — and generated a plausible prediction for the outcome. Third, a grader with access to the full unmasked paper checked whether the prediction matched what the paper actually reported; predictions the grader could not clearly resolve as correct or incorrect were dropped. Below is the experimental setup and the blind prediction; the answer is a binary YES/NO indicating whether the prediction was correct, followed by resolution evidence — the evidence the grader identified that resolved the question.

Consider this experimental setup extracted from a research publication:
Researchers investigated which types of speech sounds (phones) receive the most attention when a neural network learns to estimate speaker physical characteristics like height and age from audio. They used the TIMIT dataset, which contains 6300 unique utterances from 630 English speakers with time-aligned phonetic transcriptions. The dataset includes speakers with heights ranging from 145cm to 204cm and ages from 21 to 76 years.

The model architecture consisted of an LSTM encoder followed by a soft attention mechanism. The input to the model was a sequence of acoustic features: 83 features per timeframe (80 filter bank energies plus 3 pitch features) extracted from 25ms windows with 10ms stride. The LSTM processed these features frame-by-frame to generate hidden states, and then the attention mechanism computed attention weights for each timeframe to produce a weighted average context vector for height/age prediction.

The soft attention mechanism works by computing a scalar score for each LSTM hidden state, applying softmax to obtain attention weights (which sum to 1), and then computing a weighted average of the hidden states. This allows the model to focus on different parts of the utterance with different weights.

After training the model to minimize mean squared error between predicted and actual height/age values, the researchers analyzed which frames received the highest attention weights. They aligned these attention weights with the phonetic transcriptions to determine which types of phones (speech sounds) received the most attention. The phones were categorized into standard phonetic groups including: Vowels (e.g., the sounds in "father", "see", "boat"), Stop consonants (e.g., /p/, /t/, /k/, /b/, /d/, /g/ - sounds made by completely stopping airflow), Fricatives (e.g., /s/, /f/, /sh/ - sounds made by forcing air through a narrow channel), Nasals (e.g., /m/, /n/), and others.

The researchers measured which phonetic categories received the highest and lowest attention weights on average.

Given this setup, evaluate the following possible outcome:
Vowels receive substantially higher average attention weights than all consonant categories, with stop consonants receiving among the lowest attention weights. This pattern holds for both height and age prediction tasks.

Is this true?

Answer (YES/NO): YES